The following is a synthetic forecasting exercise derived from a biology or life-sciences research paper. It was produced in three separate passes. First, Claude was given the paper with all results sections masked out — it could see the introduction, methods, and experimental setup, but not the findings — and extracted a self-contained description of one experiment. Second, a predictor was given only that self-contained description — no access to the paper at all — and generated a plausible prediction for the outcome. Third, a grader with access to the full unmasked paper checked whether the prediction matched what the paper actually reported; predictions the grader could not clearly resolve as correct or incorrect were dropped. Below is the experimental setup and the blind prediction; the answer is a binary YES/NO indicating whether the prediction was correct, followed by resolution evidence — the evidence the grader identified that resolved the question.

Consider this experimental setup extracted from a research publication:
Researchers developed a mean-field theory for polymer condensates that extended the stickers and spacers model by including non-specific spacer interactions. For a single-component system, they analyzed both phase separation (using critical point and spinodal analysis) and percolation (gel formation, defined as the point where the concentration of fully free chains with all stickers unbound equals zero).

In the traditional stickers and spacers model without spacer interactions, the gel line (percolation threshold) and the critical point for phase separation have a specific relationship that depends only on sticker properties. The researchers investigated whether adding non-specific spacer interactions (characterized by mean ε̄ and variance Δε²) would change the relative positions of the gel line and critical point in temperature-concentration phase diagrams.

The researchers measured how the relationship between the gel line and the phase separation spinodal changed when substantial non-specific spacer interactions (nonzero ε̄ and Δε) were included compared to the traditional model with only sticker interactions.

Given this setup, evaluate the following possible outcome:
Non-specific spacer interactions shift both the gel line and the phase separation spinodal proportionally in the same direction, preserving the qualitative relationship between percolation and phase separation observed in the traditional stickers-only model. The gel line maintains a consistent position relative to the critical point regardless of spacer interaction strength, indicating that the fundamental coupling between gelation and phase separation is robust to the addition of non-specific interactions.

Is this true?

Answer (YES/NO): NO